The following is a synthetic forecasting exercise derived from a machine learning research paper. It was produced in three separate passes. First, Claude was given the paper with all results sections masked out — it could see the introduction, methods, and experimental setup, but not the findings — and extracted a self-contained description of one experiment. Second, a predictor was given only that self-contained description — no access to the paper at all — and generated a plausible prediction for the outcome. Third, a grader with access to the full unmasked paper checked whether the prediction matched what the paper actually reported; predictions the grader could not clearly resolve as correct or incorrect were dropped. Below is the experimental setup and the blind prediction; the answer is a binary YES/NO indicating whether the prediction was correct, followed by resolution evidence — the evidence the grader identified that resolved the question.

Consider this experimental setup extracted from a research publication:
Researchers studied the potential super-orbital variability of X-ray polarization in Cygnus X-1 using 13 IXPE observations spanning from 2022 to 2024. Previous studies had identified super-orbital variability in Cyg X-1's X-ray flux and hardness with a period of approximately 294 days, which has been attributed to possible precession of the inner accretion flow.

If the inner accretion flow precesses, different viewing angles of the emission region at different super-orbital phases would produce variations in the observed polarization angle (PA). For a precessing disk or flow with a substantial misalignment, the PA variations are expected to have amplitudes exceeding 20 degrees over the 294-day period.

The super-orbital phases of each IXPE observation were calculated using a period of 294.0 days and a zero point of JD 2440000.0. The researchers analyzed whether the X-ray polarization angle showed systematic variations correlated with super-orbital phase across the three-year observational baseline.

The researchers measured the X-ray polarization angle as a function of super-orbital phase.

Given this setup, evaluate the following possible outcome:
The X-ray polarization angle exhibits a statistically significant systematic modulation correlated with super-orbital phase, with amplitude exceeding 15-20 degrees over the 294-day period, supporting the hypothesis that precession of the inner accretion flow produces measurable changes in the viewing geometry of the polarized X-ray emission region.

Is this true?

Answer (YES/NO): NO